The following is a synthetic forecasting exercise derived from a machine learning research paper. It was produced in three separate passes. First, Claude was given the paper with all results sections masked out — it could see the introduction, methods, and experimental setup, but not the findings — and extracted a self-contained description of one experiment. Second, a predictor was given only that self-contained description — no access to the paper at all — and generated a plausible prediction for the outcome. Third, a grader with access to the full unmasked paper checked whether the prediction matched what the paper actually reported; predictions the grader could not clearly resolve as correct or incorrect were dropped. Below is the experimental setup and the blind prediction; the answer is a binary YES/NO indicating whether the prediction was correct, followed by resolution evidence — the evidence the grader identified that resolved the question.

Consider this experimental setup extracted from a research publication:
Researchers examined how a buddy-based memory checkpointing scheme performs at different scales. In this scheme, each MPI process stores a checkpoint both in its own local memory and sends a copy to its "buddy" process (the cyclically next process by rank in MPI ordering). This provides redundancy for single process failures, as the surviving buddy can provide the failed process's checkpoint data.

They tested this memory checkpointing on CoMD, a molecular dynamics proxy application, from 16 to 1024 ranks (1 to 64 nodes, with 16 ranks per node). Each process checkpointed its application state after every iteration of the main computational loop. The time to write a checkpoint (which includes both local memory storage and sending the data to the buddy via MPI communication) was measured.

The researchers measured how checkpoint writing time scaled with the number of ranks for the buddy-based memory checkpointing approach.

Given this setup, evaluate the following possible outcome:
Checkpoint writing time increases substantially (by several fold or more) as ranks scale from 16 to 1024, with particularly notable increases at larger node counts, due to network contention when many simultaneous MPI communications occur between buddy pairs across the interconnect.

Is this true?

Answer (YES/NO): NO